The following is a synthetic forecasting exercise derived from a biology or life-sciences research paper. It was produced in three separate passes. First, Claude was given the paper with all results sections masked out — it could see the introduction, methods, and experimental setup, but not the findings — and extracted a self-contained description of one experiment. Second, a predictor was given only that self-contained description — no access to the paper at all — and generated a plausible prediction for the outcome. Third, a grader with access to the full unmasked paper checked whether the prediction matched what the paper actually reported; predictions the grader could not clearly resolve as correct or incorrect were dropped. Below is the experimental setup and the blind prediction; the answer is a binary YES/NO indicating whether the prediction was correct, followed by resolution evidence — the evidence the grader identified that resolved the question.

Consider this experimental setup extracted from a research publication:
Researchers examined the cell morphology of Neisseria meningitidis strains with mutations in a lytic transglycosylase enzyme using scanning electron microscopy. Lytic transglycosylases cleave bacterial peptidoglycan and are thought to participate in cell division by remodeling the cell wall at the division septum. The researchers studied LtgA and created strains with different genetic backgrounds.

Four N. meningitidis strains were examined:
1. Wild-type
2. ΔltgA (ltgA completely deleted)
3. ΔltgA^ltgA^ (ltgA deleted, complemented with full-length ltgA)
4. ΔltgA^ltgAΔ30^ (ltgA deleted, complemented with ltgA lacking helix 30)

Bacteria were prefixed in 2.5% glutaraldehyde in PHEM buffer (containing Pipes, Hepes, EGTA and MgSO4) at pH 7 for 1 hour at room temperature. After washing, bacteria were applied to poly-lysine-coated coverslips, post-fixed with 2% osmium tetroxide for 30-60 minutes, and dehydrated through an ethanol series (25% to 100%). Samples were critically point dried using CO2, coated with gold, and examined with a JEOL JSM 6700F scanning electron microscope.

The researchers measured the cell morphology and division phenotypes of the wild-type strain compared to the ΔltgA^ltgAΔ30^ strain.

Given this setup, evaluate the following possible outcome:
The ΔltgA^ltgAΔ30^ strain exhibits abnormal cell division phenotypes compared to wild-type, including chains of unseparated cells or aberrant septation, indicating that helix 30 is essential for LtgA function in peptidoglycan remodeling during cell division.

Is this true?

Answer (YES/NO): YES